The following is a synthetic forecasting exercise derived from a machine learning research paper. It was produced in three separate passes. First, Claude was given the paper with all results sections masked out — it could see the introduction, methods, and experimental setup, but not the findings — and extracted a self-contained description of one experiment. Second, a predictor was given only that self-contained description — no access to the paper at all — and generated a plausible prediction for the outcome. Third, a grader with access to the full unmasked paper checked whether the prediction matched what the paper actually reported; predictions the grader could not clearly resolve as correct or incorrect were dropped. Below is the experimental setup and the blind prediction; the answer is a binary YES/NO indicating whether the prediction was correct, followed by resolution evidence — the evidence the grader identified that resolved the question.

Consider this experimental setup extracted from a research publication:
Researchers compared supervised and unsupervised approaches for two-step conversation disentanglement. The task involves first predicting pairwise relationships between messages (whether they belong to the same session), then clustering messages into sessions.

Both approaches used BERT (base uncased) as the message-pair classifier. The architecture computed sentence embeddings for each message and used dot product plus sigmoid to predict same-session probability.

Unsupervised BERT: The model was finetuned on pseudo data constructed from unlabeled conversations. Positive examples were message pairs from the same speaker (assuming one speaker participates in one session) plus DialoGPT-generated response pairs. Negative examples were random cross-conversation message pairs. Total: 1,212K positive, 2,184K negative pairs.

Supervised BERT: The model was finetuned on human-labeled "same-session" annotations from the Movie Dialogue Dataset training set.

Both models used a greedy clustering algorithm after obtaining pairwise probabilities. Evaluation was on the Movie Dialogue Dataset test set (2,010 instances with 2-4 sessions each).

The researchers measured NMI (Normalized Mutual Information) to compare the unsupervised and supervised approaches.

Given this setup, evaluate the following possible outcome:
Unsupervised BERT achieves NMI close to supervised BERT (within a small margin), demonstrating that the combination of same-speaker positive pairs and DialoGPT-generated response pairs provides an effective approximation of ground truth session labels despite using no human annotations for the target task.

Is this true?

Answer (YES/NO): YES